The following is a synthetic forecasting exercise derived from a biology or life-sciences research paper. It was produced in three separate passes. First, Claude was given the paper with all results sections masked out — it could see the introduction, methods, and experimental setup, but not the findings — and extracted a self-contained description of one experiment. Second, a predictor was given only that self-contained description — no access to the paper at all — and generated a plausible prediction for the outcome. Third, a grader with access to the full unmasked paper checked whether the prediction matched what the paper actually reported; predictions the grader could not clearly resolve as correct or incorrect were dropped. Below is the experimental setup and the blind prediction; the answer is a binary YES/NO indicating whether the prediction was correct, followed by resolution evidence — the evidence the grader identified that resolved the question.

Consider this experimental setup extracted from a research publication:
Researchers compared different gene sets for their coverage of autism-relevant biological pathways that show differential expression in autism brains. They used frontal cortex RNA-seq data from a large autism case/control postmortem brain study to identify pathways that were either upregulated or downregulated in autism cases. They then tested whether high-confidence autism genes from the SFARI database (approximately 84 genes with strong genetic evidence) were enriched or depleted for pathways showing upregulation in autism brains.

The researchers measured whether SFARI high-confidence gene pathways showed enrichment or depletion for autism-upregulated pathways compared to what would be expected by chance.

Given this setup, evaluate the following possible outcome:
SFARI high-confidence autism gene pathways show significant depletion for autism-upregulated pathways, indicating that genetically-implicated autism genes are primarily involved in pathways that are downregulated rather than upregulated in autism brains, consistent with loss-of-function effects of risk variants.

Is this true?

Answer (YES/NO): YES